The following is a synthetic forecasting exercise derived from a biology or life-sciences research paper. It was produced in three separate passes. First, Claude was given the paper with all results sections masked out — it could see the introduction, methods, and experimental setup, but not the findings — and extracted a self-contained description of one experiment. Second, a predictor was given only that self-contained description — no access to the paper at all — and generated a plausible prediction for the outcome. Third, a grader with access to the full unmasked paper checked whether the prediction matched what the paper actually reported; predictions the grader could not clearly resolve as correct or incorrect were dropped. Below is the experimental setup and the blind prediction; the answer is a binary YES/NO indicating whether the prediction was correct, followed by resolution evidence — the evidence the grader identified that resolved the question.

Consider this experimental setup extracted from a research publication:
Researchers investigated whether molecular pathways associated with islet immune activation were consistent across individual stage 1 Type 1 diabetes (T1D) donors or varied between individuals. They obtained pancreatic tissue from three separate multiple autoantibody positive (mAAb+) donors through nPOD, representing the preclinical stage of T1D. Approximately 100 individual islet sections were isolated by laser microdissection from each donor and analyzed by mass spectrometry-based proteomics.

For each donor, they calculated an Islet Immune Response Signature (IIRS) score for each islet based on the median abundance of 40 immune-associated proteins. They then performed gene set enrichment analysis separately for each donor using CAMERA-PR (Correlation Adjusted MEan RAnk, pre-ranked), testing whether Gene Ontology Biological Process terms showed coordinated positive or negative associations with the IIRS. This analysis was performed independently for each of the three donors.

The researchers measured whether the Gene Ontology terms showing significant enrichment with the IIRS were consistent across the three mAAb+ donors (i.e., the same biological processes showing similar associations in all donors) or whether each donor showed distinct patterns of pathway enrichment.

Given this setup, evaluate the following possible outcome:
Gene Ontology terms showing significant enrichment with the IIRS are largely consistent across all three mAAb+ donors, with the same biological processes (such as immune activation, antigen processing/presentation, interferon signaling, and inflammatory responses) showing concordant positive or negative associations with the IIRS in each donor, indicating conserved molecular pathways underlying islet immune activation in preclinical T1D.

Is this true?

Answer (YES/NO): YES